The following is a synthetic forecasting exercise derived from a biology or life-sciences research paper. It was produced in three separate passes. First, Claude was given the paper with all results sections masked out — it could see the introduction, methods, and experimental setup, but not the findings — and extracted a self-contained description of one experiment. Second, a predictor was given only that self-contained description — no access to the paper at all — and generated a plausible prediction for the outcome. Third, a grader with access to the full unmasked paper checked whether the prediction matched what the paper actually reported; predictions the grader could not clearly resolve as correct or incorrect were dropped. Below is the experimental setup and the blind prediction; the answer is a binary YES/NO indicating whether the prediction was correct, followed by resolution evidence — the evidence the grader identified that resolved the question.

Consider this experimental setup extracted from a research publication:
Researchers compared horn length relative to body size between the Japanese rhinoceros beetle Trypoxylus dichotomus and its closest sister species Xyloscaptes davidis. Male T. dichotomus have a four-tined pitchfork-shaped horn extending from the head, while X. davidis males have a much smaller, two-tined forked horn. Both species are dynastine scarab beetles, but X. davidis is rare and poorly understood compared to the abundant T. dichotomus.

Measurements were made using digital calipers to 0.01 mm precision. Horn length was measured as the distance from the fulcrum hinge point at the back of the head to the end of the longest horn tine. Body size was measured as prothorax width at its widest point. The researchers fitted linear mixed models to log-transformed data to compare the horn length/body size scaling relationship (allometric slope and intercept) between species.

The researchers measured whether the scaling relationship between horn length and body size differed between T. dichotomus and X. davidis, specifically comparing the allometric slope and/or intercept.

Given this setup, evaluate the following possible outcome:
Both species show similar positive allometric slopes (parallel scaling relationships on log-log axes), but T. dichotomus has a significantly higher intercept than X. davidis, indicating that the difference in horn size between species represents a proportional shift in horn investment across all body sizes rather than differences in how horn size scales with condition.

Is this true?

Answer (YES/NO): NO